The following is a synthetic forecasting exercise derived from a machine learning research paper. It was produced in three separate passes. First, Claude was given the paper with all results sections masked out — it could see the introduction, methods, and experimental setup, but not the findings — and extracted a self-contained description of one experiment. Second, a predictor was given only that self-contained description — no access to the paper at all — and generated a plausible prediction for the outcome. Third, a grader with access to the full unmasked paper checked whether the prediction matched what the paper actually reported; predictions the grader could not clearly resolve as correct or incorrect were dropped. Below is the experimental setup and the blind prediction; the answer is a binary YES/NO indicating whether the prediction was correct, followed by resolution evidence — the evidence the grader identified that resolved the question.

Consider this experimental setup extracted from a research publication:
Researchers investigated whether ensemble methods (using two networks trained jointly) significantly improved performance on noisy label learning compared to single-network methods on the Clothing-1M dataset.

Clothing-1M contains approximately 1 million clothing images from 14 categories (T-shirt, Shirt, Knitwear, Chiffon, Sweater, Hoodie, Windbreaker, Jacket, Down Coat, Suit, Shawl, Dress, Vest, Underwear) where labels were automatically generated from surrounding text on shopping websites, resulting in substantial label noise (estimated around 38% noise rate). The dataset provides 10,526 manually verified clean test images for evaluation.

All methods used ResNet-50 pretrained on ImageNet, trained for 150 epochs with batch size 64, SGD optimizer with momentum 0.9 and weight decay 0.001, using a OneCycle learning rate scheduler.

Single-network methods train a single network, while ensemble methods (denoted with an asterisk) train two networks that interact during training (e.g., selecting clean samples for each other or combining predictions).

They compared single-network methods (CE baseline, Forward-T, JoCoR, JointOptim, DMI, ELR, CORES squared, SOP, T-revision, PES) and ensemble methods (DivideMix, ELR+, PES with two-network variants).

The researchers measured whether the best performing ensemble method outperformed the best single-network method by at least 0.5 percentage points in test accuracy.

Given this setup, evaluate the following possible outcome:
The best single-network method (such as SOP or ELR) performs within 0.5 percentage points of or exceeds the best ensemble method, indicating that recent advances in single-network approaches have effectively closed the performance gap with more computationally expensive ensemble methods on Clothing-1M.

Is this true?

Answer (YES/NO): YES